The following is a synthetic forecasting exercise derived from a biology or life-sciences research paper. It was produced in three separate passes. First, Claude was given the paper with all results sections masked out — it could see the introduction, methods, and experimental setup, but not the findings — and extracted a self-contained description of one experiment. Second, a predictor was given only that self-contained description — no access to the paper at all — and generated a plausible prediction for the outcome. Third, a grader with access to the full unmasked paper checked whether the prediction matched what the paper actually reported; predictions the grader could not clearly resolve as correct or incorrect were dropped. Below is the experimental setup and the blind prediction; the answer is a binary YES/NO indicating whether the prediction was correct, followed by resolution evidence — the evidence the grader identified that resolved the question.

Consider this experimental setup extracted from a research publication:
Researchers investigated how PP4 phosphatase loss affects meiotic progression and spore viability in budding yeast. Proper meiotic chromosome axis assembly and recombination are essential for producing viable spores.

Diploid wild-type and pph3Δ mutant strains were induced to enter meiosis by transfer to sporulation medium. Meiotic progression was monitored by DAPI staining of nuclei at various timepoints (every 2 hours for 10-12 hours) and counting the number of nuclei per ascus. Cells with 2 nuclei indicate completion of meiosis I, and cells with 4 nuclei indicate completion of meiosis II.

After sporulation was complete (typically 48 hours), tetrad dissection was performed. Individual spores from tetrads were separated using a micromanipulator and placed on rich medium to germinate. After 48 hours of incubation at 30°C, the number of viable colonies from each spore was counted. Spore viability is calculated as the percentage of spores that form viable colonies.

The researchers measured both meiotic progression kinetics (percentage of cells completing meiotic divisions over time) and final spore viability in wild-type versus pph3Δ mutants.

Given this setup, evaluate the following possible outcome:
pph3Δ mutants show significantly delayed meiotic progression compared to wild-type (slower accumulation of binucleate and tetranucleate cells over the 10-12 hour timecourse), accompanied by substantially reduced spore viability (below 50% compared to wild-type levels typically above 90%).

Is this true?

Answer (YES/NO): NO